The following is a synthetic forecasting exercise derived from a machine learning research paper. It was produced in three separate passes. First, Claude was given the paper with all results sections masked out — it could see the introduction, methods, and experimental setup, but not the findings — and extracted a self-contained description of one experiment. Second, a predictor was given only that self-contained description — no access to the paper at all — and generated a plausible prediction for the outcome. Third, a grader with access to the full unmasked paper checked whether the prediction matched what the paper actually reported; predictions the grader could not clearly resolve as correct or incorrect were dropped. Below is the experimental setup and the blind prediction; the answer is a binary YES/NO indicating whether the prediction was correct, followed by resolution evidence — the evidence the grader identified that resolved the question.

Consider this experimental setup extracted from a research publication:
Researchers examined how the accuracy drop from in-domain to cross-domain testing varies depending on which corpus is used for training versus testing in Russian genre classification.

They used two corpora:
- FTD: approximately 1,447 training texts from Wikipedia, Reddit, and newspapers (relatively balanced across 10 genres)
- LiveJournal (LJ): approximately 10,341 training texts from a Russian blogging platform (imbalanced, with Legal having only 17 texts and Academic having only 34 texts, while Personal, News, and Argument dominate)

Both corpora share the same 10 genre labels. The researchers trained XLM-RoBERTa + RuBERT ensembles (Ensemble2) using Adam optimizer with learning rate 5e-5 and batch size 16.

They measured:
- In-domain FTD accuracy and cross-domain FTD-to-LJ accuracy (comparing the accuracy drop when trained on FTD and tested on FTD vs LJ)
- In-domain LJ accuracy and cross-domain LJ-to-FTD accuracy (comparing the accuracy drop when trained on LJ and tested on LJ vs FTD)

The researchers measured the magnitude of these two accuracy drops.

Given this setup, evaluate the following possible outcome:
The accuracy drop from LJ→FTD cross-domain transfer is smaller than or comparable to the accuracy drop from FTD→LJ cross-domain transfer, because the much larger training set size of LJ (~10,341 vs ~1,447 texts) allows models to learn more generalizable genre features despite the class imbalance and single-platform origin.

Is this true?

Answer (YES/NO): YES